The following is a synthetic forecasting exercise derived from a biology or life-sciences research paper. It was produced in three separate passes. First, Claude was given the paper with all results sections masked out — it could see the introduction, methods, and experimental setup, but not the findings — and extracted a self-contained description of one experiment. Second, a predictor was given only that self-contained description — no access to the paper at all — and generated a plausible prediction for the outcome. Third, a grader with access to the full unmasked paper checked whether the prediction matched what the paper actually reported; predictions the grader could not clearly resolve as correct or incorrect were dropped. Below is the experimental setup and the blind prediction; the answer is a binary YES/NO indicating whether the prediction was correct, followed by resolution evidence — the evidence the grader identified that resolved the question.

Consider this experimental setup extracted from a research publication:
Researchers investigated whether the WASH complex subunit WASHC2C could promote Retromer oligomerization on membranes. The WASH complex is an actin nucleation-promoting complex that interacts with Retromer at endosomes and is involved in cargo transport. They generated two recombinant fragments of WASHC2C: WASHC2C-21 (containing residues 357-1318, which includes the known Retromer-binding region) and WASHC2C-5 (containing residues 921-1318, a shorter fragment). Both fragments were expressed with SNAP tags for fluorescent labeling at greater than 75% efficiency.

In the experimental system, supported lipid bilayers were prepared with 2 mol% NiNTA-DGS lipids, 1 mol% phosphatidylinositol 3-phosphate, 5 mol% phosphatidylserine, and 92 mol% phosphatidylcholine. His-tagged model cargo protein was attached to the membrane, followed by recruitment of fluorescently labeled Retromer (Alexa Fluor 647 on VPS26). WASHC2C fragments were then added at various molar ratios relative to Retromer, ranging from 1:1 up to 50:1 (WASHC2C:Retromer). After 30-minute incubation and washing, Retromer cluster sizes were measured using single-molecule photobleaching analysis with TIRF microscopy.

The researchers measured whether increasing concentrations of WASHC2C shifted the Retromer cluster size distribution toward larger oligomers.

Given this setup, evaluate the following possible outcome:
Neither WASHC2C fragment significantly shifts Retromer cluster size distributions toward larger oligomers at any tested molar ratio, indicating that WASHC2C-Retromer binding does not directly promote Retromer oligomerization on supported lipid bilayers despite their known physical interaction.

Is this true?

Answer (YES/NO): YES